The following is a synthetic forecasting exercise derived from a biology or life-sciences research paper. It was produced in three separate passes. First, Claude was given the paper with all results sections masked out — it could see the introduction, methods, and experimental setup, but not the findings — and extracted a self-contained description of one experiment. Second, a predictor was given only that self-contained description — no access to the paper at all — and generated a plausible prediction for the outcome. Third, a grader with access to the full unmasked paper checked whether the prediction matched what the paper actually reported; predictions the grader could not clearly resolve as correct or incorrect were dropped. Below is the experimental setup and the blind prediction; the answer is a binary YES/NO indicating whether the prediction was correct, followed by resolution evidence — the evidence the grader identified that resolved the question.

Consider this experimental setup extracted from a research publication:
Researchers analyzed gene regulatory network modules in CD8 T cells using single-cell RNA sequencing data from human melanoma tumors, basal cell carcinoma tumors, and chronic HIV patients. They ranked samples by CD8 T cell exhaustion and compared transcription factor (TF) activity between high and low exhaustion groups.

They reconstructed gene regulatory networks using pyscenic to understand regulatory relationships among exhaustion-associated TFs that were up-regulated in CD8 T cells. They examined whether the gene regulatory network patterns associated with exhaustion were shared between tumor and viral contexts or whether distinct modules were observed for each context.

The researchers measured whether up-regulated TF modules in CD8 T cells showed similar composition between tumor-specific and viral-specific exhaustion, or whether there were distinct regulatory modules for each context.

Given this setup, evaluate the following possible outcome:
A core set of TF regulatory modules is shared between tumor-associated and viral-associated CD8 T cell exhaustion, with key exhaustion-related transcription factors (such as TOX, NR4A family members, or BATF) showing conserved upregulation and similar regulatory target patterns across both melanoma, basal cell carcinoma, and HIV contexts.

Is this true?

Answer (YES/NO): NO